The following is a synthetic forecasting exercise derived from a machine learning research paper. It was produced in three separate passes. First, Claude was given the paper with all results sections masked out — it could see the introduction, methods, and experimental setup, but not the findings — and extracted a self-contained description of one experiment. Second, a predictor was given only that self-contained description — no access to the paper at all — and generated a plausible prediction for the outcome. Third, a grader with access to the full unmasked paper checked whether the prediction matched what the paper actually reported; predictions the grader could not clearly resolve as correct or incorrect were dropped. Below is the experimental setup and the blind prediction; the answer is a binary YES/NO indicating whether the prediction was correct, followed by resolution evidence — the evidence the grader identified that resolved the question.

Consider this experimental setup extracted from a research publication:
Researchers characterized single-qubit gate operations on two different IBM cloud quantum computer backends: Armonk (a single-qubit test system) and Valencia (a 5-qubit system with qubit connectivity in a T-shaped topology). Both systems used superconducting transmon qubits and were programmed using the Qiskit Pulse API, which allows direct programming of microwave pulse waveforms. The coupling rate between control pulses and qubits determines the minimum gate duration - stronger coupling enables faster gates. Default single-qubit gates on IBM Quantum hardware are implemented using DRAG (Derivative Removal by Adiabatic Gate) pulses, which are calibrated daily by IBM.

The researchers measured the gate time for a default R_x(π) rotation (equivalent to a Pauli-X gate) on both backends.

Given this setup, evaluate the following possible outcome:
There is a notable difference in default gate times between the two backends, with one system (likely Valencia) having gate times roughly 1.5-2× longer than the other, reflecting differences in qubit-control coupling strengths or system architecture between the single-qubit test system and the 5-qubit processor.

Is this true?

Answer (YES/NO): NO